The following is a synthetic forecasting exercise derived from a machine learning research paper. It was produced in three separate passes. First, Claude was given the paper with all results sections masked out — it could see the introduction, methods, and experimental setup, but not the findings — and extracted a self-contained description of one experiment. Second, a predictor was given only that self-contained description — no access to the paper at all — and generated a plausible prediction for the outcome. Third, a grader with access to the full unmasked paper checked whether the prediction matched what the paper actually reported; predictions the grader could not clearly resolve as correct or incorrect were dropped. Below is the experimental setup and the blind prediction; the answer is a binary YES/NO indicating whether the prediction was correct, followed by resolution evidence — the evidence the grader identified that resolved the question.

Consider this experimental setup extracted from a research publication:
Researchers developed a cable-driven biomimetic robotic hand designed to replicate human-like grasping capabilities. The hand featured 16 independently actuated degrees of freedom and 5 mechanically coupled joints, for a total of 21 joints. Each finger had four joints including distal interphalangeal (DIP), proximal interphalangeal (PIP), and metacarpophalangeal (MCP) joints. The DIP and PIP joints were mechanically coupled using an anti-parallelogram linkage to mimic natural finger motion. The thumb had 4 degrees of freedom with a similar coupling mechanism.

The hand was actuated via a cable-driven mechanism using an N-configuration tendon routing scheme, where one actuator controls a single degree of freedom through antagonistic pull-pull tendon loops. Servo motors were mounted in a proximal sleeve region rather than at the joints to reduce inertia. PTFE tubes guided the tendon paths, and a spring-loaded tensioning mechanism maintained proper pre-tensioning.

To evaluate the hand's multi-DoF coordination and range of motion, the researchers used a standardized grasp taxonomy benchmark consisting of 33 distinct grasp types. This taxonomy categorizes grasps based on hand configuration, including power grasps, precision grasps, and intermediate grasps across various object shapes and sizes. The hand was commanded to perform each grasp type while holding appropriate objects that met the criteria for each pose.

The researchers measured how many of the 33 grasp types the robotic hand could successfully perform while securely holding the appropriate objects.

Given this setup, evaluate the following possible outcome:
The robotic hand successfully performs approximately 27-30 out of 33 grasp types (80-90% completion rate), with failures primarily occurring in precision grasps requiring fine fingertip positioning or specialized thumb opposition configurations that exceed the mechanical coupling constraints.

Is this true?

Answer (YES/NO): NO